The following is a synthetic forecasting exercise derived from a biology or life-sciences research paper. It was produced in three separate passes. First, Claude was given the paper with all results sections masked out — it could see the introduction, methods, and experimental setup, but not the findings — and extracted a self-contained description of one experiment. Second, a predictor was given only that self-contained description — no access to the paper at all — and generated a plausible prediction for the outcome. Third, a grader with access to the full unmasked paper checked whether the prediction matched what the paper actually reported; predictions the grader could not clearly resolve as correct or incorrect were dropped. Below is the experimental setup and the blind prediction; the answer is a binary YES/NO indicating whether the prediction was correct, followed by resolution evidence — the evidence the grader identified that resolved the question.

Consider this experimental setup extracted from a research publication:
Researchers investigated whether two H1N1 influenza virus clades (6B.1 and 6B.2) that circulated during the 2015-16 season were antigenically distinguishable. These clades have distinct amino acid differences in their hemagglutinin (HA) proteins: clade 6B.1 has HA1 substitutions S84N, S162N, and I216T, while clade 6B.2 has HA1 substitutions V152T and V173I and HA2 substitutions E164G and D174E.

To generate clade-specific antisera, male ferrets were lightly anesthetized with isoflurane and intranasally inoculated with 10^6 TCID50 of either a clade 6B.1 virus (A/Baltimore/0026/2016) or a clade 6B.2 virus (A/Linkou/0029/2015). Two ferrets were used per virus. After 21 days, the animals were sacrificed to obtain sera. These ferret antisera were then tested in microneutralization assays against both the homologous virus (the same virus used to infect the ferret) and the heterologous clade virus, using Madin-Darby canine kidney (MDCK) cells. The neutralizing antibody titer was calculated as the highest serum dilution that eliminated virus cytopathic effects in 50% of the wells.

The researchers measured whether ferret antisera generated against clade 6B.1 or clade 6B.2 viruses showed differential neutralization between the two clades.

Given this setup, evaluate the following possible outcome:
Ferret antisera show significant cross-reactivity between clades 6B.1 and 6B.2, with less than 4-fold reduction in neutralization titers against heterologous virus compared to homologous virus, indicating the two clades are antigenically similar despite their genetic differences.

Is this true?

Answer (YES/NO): YES